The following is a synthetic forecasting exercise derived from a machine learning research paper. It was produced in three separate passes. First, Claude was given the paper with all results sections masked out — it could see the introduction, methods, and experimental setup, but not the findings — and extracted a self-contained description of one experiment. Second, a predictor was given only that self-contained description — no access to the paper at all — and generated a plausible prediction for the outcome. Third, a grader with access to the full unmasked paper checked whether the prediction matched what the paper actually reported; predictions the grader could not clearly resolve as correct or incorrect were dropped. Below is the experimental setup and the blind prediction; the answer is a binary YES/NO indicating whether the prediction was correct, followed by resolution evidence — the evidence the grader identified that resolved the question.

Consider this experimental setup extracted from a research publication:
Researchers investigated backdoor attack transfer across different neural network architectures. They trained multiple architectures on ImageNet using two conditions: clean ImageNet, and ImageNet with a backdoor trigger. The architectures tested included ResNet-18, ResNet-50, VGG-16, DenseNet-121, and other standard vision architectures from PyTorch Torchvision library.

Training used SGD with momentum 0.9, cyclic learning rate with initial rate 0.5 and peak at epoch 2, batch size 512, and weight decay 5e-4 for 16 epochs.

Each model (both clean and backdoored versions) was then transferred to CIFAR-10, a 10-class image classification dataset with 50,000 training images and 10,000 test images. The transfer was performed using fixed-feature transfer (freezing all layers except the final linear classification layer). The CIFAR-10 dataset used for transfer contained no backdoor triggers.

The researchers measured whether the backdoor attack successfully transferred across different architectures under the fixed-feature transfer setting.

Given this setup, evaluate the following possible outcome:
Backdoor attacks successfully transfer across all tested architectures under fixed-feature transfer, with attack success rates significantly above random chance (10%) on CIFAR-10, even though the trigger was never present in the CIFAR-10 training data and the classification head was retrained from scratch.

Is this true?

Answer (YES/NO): YES